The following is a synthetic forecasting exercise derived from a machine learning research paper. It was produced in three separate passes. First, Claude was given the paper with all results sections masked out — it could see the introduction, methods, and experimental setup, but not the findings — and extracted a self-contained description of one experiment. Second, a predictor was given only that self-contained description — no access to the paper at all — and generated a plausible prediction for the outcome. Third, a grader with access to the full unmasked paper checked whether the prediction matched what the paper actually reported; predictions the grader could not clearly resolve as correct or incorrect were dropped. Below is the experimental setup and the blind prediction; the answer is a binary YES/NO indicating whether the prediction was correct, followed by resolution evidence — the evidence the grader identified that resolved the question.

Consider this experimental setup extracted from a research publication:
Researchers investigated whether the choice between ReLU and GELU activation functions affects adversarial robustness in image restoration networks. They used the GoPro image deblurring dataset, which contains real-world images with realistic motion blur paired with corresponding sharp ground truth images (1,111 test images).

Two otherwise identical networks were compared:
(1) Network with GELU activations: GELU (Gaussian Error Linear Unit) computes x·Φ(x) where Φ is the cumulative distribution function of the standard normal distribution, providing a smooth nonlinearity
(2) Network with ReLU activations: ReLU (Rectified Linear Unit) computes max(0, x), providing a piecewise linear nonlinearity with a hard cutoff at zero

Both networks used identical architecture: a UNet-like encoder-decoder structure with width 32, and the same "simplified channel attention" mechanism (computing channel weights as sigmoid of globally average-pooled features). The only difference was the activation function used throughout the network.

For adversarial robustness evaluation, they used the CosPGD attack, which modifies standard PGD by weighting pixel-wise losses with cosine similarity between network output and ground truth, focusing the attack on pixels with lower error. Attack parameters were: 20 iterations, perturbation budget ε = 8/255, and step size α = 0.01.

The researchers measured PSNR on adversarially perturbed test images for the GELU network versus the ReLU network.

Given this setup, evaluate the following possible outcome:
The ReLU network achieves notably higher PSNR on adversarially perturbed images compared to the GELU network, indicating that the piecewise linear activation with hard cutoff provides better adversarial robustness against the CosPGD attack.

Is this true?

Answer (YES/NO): YES